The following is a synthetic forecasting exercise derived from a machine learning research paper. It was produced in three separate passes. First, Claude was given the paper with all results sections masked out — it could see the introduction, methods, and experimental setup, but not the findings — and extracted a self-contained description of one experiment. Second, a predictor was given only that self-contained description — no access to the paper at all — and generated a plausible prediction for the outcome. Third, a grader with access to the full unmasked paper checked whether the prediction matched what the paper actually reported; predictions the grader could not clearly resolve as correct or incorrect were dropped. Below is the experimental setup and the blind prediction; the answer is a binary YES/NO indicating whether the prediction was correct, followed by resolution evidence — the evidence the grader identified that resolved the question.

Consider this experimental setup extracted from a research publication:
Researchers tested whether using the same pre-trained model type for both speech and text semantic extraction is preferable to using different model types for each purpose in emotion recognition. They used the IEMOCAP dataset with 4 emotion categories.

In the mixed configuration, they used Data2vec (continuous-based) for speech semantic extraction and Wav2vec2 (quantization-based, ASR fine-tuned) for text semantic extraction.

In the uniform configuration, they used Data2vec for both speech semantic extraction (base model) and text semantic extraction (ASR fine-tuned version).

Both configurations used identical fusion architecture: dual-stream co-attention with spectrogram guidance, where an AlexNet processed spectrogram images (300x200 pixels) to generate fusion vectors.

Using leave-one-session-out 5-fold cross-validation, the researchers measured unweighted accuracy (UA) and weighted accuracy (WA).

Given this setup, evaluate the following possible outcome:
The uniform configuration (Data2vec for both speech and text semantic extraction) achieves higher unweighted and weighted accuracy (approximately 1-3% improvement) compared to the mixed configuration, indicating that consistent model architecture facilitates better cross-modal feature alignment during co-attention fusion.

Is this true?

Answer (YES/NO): NO